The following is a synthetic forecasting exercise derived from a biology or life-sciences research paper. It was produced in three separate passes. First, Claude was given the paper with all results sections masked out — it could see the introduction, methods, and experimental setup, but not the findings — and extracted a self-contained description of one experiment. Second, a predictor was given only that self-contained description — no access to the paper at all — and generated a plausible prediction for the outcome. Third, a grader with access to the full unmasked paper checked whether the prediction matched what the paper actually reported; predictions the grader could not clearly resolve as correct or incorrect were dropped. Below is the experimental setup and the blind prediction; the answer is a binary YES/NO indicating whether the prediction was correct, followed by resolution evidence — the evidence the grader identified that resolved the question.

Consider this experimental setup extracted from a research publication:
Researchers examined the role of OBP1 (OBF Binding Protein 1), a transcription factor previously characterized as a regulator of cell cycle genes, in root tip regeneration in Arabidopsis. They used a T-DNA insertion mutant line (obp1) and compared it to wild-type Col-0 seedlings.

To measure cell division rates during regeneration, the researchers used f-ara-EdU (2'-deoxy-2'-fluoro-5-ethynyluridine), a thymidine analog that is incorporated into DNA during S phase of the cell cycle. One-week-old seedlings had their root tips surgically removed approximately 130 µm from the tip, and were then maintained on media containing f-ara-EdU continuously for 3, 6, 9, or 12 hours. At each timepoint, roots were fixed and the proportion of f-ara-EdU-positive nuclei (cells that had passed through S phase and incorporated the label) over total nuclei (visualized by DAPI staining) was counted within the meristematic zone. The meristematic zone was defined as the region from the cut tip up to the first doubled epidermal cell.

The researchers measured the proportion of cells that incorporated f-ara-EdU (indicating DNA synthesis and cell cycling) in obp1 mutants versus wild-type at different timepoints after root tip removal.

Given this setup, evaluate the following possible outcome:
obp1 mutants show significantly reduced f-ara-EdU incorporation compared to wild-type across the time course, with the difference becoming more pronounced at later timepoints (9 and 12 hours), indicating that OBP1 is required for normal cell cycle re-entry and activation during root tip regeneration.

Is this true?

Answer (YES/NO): NO